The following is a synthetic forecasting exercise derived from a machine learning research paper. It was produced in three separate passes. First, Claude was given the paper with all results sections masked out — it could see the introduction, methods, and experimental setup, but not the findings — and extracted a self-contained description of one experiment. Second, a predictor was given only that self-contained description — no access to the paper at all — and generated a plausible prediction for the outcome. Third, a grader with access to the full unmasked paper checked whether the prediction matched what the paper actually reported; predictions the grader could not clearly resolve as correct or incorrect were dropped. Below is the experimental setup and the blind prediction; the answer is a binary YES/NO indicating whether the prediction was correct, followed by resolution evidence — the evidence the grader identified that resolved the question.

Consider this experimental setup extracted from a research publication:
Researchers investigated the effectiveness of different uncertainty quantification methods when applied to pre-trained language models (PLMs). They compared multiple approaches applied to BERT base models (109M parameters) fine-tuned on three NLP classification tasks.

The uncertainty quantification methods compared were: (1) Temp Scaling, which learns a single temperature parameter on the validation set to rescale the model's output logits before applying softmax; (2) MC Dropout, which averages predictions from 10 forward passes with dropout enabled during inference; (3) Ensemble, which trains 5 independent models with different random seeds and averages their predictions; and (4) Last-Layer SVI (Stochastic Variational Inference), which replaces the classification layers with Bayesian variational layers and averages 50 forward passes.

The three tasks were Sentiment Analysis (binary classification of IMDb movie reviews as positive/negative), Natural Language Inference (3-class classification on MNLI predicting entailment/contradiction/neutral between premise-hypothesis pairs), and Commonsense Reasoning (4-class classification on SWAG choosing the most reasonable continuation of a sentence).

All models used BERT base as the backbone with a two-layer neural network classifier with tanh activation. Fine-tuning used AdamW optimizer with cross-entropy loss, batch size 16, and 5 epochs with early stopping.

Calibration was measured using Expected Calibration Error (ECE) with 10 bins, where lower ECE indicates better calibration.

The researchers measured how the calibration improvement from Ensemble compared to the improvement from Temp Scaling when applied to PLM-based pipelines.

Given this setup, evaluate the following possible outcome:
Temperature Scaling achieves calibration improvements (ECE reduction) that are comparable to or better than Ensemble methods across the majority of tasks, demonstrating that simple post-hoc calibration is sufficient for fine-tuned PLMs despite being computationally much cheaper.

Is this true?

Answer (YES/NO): YES